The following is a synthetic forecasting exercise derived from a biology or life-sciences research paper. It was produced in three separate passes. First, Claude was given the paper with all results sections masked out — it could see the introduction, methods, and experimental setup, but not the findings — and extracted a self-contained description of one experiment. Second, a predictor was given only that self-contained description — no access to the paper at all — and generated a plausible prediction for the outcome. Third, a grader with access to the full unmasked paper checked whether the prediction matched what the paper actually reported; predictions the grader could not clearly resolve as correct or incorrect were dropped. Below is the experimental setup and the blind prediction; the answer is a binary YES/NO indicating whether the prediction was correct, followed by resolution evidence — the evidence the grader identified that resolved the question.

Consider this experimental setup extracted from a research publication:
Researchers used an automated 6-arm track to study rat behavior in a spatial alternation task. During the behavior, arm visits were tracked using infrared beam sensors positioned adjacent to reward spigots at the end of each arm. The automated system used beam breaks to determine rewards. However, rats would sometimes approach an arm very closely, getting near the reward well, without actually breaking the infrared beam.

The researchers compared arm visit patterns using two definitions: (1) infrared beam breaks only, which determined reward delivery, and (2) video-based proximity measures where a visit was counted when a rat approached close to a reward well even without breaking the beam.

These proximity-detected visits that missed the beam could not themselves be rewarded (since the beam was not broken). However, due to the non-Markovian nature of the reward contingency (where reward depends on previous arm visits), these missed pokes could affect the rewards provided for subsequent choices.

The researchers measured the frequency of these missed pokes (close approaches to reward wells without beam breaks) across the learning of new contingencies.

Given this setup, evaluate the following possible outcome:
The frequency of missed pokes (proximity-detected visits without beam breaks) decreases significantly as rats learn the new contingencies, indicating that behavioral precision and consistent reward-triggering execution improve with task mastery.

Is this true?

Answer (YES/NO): YES